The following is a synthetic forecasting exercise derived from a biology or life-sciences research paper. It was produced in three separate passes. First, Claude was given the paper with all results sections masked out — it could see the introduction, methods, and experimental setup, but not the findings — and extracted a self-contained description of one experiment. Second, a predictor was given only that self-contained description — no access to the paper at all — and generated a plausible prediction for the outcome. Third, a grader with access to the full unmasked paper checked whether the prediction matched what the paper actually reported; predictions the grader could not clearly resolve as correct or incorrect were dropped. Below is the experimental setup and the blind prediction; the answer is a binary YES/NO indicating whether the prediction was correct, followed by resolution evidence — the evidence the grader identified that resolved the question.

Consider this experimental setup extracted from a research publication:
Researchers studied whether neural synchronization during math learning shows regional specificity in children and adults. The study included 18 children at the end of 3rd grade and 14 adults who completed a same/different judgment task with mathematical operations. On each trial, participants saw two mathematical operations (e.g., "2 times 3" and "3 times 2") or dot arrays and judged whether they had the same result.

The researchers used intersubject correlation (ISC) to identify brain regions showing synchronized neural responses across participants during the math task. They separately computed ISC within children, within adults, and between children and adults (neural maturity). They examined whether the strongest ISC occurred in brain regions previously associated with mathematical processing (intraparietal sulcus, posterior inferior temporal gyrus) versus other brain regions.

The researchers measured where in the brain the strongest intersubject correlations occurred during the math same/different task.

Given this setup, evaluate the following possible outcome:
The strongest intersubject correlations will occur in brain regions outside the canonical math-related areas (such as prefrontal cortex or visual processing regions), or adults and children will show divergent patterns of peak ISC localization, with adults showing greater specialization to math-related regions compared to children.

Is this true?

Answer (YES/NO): NO